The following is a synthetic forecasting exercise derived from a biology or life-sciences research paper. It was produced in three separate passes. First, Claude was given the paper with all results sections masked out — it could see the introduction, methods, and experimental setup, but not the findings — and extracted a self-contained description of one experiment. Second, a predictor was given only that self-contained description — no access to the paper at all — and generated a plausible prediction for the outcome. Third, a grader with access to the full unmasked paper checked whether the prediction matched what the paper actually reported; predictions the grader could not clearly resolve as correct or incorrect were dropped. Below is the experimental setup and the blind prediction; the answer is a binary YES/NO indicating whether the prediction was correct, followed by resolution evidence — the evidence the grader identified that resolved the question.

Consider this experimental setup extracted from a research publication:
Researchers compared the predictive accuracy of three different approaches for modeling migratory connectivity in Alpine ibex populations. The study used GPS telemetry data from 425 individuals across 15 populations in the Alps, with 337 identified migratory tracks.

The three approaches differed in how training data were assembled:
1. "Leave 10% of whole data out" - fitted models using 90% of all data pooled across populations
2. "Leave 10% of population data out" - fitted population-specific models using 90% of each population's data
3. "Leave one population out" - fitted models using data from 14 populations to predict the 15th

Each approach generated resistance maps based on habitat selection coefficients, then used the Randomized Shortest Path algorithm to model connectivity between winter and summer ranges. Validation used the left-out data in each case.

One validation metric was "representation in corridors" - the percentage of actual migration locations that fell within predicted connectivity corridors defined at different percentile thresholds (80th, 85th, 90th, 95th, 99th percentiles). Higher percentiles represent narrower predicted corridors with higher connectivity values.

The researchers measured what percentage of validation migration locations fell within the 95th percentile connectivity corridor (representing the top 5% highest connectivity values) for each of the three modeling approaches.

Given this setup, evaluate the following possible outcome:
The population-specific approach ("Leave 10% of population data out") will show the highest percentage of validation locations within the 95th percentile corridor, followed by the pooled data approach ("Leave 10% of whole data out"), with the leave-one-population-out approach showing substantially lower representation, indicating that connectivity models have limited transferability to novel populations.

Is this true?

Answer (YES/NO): NO